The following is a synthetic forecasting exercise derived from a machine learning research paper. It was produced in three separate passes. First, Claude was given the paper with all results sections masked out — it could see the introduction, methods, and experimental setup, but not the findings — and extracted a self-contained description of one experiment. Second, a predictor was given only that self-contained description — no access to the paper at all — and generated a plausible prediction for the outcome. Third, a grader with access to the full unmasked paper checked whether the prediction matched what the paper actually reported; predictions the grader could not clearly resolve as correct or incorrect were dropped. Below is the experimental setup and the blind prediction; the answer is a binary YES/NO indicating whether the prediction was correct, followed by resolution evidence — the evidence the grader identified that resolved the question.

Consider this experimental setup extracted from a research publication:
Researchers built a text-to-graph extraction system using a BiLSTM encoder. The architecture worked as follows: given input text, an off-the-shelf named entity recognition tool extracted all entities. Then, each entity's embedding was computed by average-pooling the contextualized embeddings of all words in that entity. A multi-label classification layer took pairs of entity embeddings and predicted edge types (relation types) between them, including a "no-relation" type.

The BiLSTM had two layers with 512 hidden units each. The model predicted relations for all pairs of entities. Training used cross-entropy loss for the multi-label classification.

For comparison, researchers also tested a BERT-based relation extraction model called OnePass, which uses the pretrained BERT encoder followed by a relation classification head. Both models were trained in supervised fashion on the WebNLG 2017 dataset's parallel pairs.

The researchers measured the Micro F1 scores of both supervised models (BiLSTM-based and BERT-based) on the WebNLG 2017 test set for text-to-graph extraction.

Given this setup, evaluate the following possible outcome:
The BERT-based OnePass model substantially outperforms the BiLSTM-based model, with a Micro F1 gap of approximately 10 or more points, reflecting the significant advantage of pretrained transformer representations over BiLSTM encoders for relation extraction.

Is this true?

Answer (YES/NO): NO